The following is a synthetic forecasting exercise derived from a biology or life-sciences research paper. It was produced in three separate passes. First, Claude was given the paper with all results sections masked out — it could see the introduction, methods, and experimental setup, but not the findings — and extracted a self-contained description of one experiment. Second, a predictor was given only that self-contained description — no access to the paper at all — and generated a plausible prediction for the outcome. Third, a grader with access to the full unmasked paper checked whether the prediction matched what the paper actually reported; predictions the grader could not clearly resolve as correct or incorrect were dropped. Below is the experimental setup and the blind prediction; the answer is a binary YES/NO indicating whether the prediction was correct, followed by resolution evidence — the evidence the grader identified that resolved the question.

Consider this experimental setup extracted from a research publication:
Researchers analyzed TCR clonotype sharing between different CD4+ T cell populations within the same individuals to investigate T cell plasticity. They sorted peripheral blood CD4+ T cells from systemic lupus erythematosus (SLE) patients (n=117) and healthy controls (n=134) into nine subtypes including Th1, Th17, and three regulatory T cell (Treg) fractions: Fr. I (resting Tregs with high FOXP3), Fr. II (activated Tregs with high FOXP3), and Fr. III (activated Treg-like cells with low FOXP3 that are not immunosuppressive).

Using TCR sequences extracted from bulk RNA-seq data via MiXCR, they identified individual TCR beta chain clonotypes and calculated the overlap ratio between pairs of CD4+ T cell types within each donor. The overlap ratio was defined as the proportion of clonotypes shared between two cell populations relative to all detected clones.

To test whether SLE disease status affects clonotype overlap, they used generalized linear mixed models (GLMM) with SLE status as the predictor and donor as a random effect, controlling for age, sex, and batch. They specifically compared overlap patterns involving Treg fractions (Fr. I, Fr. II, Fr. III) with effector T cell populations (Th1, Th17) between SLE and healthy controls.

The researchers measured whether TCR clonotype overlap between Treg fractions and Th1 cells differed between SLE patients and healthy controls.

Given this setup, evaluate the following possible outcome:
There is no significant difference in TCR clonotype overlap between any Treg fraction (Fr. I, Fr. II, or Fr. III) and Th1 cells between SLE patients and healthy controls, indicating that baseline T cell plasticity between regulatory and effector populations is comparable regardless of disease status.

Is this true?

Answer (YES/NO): NO